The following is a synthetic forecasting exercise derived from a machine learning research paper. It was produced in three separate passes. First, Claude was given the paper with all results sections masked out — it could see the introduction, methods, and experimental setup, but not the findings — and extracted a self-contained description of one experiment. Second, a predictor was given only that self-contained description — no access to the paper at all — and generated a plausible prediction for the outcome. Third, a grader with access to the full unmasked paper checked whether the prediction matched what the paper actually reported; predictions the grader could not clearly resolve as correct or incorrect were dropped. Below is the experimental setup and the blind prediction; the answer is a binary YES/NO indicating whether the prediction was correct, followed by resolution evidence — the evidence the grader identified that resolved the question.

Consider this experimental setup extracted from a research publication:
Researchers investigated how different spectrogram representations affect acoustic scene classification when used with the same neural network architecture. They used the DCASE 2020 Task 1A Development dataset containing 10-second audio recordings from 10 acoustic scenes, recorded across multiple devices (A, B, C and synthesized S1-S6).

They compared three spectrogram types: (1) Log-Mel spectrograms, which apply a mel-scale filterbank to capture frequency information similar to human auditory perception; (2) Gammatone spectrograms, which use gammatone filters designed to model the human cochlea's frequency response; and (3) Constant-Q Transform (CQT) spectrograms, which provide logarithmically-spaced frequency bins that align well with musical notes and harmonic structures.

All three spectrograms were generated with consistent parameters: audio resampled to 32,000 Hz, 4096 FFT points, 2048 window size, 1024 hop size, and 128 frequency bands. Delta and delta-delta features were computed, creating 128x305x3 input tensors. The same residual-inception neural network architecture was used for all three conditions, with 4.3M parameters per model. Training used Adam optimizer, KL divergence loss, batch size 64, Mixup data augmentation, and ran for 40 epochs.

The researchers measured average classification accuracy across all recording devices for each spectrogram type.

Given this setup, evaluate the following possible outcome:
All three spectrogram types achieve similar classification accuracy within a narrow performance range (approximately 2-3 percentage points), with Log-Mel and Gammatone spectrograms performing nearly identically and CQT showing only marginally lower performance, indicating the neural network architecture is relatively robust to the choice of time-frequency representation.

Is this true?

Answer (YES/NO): NO